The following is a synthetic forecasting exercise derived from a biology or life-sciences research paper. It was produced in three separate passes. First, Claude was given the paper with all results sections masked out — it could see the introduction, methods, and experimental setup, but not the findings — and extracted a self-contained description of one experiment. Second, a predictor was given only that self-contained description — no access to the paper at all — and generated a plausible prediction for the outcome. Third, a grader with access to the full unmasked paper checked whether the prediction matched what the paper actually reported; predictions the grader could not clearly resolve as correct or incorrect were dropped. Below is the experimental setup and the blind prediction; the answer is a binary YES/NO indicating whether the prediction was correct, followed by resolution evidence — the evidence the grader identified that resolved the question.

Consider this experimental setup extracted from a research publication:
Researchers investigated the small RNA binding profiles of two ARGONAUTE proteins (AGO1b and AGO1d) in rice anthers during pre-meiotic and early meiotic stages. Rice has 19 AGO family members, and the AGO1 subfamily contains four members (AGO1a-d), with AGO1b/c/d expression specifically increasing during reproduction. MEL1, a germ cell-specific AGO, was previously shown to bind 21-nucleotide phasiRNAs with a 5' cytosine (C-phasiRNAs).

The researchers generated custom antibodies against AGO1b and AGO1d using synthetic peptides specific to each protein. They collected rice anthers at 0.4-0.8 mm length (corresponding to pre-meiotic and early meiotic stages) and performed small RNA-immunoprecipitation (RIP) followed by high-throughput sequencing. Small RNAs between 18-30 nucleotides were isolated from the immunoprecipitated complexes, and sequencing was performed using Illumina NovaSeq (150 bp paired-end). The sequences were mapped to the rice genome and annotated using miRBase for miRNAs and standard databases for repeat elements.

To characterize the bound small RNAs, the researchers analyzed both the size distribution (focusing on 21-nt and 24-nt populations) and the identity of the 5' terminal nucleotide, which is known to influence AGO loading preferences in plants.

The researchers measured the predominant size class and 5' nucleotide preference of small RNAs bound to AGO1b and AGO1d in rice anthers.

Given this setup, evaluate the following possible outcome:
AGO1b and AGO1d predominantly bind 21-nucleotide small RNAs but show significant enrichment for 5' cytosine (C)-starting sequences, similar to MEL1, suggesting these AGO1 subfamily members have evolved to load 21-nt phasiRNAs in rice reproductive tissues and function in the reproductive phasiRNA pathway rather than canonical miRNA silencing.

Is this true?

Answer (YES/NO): NO